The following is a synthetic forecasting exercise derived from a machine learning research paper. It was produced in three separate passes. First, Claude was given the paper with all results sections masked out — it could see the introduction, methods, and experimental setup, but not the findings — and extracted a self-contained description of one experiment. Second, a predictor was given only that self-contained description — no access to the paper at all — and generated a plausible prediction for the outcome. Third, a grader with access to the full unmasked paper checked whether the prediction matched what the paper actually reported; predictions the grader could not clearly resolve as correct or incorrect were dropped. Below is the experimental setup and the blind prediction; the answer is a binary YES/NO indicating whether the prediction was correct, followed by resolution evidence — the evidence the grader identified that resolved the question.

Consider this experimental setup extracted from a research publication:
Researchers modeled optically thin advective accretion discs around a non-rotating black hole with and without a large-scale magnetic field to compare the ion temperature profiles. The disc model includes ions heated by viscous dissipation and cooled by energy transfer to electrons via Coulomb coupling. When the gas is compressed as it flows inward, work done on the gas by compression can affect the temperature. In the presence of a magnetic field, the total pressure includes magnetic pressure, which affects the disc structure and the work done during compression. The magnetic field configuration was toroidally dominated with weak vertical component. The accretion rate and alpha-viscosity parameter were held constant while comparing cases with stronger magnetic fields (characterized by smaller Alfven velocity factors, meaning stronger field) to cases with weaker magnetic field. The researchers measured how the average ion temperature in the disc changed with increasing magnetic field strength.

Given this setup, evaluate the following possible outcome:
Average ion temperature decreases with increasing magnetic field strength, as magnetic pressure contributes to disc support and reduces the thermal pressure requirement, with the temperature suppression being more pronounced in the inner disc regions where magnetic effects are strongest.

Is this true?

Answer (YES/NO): NO